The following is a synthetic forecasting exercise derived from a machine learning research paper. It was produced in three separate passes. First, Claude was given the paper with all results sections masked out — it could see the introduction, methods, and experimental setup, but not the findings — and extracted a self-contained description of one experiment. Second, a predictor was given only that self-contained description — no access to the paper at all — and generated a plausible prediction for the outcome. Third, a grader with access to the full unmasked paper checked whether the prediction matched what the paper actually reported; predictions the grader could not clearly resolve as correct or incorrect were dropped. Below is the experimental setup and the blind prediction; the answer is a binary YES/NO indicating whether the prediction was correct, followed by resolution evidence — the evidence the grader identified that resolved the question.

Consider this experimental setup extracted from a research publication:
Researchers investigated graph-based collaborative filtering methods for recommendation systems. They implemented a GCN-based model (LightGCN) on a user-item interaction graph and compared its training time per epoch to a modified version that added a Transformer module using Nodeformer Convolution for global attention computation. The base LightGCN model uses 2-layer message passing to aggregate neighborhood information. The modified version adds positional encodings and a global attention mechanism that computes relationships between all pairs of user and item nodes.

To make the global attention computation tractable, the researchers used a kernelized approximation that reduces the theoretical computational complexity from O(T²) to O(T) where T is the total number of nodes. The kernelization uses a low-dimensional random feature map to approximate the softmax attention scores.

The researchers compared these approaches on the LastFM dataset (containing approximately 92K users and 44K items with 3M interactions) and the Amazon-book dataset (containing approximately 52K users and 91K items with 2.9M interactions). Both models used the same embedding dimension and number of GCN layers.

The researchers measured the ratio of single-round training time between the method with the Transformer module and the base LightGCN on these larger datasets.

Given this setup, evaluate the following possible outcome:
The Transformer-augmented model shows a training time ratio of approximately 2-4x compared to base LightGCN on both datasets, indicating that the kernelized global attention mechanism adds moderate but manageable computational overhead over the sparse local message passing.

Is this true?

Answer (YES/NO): NO